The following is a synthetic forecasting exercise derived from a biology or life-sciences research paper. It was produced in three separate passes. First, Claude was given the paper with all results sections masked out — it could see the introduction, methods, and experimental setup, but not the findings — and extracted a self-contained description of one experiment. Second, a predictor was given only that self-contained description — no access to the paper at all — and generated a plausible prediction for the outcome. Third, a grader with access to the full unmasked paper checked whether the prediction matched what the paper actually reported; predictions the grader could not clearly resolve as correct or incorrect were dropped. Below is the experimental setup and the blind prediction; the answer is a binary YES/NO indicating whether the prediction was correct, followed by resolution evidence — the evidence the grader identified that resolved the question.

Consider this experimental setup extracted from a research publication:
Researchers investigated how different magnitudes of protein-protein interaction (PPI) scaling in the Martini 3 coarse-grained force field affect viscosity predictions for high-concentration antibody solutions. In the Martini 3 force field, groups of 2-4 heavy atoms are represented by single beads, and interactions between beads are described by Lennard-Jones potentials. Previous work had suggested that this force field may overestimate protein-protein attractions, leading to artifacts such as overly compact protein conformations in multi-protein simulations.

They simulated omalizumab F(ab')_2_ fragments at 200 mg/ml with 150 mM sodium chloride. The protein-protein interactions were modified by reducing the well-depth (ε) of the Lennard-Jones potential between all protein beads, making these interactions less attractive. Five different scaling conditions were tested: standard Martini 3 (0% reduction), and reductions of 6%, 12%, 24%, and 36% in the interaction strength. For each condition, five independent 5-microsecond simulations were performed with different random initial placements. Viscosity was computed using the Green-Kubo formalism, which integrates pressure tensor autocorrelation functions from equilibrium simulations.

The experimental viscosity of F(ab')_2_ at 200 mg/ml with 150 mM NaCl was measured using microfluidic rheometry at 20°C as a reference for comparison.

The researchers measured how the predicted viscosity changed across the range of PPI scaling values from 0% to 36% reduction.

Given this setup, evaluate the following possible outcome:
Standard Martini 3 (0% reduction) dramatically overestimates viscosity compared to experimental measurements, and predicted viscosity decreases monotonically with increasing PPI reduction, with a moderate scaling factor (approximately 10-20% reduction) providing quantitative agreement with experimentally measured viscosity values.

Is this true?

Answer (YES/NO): NO